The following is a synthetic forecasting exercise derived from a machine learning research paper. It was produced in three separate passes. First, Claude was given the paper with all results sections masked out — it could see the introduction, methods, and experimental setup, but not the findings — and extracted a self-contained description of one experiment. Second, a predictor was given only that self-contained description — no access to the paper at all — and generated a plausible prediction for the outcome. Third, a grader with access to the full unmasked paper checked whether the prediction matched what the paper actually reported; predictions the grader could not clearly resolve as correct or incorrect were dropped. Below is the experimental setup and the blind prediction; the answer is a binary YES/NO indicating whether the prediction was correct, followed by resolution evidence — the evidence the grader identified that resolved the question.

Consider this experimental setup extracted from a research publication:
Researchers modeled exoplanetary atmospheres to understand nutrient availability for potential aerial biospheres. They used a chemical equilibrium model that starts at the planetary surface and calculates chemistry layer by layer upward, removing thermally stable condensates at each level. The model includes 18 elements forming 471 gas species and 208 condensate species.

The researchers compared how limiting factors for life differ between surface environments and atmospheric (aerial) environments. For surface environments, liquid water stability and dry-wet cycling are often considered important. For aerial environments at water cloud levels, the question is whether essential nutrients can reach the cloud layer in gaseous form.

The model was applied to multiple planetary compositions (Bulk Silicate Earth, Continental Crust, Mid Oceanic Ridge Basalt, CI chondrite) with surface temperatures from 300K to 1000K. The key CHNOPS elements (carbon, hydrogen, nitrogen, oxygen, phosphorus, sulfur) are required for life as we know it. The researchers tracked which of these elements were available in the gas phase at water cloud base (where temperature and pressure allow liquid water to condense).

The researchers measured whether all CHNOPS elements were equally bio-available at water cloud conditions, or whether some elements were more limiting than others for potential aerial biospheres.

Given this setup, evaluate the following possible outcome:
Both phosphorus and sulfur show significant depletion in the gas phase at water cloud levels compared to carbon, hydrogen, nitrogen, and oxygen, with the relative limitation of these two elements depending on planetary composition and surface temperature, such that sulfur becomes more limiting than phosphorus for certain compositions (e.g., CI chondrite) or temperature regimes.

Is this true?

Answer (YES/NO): NO